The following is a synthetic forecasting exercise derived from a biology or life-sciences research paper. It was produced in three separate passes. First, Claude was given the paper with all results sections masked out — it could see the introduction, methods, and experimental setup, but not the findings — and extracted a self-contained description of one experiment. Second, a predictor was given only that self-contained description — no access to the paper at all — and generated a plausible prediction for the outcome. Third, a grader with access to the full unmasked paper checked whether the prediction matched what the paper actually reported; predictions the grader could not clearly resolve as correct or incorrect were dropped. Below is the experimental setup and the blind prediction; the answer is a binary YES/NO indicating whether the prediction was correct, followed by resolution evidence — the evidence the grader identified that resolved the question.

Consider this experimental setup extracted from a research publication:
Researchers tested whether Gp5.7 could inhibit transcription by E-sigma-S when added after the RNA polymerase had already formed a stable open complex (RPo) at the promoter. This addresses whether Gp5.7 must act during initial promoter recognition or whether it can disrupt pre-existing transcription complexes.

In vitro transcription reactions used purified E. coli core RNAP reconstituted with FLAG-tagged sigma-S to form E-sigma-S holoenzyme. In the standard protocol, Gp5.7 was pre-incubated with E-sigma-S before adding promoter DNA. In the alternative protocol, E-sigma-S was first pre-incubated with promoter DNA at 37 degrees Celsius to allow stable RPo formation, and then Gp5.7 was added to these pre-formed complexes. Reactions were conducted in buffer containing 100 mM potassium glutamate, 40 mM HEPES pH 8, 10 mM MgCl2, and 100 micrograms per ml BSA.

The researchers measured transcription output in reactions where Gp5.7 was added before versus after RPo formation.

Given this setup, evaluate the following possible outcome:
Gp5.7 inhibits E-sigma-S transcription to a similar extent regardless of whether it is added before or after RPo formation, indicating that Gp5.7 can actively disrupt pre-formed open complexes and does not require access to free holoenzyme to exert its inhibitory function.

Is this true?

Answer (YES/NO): NO